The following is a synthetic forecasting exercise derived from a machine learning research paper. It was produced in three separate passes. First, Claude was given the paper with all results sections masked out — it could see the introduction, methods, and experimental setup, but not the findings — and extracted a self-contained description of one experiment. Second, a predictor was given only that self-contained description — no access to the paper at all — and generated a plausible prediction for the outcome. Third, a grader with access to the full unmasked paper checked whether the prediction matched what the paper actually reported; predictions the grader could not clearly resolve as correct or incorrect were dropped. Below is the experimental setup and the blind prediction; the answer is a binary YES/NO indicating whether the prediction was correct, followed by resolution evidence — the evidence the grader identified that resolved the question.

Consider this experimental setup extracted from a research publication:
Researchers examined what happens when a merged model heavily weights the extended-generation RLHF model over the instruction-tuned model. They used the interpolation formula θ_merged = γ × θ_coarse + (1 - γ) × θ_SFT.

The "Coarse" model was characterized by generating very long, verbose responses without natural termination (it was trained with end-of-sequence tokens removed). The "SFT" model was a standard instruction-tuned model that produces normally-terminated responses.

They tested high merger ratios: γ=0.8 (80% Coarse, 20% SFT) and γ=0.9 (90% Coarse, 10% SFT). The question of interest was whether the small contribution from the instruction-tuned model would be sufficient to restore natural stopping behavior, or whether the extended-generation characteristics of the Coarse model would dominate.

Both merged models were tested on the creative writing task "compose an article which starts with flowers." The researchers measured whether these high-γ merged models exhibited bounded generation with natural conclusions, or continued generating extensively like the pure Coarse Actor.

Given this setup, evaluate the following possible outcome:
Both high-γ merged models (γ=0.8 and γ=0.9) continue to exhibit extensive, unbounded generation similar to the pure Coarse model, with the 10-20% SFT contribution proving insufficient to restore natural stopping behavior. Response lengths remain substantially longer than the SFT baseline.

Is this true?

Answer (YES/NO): NO